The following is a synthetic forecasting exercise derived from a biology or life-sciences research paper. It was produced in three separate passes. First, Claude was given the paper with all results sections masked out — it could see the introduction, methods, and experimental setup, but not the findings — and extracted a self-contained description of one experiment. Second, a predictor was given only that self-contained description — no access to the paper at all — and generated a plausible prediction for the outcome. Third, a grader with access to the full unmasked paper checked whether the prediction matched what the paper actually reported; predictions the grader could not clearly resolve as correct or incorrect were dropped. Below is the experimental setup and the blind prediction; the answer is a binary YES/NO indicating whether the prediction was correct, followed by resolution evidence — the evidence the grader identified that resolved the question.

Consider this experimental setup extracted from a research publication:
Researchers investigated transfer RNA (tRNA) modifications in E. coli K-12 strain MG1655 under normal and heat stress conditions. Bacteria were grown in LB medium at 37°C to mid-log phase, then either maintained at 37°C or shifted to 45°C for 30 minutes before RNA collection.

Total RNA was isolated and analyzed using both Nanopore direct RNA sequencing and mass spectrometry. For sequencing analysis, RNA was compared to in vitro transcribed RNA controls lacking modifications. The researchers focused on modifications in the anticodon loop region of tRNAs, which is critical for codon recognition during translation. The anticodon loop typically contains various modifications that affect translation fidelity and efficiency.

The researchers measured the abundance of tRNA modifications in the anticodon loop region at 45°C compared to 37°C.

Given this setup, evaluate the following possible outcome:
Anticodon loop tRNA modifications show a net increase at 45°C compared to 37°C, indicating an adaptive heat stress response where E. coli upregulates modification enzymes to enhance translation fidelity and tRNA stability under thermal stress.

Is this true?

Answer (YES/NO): NO